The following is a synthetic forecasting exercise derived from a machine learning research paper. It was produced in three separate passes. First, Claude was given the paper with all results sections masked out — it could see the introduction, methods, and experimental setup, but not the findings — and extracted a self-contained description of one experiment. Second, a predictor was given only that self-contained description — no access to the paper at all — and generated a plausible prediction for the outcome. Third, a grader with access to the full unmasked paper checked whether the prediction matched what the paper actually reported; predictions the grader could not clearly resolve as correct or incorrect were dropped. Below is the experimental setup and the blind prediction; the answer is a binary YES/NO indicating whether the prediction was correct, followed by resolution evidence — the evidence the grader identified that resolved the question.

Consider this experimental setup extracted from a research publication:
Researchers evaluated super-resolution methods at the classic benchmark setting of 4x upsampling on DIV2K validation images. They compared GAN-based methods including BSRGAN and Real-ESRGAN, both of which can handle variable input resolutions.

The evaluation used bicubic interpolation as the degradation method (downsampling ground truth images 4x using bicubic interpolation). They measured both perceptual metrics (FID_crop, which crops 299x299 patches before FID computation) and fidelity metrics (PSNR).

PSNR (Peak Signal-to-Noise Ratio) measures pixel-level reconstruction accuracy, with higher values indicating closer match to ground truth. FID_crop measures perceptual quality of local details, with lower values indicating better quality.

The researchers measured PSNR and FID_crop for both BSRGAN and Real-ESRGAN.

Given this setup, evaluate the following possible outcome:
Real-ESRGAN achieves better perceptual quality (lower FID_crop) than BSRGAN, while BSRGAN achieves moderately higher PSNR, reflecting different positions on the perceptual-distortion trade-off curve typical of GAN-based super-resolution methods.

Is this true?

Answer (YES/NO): YES